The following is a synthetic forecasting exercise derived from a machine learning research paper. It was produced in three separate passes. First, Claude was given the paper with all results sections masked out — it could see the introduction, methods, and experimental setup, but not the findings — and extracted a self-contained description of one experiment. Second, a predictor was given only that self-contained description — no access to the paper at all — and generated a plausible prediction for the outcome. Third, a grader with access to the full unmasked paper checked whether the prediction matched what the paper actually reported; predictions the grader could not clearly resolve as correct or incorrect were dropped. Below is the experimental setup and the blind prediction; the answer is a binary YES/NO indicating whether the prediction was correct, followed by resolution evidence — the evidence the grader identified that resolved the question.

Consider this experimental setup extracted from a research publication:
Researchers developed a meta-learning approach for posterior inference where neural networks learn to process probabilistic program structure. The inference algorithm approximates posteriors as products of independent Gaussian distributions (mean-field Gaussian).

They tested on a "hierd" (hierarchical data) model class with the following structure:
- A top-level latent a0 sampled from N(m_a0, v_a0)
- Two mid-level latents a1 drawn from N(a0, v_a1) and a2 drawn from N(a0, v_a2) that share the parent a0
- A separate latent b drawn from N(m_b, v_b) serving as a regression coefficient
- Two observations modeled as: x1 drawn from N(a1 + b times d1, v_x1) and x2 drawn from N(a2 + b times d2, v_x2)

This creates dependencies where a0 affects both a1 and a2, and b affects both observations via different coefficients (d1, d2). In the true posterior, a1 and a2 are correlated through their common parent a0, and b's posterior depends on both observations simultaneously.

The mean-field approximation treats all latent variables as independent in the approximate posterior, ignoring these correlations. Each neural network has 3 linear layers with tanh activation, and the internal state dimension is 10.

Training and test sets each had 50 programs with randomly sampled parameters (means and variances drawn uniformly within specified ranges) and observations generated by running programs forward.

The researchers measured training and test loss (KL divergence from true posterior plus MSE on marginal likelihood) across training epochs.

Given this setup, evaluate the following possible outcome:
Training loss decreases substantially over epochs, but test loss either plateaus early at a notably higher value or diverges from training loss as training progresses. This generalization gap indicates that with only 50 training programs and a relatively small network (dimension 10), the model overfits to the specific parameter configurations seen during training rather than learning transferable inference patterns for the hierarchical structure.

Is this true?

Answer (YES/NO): NO